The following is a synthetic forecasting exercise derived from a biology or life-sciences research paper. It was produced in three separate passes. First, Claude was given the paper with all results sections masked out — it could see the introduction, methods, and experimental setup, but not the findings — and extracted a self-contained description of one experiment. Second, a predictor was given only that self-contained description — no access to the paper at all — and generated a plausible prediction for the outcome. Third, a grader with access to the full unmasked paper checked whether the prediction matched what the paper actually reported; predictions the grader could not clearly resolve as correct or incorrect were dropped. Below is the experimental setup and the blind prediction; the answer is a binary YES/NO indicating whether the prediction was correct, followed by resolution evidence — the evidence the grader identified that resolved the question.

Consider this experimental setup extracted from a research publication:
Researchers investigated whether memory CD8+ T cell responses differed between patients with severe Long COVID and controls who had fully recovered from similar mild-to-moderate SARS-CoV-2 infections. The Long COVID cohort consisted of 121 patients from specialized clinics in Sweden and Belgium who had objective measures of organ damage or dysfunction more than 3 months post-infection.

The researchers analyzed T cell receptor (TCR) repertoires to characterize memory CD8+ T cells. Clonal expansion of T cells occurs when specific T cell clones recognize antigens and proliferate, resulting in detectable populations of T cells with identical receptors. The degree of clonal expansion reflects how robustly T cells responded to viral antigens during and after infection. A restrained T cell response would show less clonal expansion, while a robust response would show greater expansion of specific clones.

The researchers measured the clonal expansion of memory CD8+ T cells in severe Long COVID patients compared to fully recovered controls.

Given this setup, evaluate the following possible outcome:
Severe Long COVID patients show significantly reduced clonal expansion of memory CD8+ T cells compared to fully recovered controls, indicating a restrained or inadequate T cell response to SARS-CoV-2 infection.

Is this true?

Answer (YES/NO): YES